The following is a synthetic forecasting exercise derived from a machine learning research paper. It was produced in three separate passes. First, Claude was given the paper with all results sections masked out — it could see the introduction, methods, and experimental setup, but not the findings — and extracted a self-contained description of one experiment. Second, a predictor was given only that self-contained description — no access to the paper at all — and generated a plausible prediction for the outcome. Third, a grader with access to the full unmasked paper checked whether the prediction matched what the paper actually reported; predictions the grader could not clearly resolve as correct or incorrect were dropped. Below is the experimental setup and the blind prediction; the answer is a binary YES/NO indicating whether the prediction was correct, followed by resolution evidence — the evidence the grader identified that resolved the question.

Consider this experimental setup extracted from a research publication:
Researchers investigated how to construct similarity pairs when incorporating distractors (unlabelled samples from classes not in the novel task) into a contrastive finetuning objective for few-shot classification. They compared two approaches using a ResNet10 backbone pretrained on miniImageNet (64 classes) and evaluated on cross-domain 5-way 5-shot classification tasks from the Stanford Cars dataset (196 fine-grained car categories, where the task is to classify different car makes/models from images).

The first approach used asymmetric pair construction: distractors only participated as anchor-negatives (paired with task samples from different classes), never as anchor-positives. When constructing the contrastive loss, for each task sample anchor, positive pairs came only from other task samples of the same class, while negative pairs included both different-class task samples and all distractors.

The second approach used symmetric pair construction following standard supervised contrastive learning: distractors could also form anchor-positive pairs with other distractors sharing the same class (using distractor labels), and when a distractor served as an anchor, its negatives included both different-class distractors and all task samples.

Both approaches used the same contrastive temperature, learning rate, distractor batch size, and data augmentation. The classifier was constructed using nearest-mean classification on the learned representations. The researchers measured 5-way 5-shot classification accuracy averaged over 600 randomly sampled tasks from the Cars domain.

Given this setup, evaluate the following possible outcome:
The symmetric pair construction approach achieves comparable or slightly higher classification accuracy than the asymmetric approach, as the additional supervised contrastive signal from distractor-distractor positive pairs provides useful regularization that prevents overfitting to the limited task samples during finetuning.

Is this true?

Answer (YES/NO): NO